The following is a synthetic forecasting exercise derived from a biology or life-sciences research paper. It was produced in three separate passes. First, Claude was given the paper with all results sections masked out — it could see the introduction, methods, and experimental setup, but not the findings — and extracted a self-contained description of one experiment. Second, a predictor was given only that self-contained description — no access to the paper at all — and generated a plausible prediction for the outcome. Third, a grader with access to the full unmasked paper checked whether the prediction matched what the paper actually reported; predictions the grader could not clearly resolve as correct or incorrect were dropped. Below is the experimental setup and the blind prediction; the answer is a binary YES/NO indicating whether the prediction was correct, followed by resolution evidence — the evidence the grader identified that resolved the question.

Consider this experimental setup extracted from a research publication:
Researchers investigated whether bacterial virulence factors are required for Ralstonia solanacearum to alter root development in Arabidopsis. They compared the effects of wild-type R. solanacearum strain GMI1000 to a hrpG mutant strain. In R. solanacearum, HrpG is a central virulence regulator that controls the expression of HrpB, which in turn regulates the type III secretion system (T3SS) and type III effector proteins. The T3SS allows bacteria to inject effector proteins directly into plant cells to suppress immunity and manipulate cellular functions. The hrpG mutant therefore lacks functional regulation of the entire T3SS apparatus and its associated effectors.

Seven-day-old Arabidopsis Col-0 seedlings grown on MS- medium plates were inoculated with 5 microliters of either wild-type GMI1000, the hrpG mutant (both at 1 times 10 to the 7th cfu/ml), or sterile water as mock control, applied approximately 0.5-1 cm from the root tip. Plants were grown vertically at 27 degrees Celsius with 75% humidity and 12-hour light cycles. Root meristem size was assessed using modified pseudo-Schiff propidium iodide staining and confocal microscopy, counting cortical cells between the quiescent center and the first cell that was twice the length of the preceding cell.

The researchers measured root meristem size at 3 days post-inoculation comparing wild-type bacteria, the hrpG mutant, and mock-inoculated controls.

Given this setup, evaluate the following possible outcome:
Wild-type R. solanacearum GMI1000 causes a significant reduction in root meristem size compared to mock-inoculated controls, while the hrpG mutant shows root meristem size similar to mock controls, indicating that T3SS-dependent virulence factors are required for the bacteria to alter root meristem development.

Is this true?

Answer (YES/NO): YES